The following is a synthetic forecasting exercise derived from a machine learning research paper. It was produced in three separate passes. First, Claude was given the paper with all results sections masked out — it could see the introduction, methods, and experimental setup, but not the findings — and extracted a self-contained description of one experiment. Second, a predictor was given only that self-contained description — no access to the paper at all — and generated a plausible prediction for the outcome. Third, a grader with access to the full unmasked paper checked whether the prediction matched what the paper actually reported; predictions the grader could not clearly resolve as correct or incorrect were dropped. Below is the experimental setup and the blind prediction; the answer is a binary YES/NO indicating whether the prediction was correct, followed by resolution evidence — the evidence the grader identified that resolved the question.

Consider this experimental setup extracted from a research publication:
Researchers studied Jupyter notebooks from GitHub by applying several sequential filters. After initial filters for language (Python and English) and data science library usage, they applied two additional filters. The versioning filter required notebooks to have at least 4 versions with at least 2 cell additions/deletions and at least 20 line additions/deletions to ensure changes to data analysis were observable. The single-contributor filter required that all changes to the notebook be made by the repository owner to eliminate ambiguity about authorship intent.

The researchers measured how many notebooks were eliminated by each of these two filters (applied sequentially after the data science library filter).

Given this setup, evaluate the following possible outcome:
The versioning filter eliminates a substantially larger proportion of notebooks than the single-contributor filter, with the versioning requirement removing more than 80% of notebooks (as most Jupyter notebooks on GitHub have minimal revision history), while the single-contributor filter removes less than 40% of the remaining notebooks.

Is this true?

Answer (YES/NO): NO